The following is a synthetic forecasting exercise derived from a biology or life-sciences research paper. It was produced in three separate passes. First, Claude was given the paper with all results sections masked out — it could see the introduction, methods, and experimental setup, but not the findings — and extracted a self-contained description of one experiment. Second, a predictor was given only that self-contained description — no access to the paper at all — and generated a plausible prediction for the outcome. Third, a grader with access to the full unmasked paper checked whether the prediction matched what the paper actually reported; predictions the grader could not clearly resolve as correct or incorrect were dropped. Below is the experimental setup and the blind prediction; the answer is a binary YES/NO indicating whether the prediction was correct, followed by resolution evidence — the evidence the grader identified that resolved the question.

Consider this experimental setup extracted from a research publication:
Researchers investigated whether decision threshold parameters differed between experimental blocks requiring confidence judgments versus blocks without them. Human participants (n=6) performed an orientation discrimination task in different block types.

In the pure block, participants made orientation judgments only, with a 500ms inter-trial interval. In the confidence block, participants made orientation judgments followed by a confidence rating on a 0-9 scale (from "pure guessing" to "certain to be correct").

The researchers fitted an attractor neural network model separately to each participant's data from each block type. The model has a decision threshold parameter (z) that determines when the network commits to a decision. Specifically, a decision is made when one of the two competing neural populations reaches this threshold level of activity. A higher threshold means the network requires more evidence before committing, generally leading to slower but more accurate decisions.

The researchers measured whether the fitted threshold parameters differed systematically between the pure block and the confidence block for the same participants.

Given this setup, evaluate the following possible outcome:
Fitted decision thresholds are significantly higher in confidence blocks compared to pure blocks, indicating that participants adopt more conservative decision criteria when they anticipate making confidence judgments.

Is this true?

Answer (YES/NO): YES